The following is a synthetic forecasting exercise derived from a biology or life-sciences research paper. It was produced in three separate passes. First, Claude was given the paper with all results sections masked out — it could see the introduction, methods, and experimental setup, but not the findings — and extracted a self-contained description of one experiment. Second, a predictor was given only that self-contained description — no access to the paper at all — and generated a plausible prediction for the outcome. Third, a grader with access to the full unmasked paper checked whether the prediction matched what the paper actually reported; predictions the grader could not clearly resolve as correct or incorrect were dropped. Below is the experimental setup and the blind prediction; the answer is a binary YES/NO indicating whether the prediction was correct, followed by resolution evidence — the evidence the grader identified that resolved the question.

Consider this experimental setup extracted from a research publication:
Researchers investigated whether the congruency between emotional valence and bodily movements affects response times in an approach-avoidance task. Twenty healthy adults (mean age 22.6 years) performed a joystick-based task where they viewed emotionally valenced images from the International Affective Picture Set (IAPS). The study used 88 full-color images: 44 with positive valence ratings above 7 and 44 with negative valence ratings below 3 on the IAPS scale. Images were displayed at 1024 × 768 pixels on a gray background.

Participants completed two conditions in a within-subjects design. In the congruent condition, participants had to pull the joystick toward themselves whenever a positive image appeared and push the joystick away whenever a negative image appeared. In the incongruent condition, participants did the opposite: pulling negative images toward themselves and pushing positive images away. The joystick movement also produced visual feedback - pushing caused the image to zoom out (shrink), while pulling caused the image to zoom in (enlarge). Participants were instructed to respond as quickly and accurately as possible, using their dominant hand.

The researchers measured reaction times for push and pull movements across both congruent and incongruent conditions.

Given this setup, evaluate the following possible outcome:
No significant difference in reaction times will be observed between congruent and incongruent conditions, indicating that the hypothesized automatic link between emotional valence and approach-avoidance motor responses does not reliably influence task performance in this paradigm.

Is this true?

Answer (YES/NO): NO